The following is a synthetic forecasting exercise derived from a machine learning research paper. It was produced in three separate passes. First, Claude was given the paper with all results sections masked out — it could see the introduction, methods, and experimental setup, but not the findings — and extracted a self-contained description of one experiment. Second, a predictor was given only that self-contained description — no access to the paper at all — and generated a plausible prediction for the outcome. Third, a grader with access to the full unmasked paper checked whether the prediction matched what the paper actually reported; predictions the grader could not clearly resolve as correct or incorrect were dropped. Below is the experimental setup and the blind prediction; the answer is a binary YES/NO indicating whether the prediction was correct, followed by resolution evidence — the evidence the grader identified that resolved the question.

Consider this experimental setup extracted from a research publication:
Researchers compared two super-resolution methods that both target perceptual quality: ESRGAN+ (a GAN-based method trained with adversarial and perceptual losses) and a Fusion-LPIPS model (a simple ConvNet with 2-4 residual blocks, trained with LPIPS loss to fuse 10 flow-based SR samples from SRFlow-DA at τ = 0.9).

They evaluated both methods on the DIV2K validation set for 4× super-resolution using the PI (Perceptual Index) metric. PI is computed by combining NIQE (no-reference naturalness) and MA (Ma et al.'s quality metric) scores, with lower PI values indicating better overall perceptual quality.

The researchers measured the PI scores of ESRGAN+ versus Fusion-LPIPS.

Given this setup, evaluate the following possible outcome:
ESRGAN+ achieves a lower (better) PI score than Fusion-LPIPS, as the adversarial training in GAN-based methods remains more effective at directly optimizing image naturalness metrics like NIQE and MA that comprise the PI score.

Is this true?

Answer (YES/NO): YES